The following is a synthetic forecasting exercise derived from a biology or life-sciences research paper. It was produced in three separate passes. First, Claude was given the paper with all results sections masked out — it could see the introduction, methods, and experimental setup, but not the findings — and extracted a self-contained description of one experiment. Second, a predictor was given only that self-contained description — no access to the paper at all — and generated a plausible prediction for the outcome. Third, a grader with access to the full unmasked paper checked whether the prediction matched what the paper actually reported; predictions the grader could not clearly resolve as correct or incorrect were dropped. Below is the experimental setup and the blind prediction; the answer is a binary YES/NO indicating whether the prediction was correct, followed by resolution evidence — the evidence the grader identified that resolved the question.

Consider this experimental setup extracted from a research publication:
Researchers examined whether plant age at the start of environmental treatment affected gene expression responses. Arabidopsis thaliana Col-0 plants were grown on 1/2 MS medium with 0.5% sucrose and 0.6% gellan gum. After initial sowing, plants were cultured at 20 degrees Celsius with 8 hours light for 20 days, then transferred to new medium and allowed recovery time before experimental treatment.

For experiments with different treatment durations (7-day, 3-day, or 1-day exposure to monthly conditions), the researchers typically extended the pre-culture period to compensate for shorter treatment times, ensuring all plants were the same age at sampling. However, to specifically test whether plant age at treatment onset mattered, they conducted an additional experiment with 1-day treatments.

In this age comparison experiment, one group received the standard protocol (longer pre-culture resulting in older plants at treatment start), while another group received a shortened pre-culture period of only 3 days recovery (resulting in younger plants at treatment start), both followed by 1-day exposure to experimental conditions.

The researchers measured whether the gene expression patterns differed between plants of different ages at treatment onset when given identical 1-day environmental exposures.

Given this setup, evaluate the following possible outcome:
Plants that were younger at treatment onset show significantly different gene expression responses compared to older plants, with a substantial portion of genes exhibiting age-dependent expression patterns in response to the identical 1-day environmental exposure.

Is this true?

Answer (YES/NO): NO